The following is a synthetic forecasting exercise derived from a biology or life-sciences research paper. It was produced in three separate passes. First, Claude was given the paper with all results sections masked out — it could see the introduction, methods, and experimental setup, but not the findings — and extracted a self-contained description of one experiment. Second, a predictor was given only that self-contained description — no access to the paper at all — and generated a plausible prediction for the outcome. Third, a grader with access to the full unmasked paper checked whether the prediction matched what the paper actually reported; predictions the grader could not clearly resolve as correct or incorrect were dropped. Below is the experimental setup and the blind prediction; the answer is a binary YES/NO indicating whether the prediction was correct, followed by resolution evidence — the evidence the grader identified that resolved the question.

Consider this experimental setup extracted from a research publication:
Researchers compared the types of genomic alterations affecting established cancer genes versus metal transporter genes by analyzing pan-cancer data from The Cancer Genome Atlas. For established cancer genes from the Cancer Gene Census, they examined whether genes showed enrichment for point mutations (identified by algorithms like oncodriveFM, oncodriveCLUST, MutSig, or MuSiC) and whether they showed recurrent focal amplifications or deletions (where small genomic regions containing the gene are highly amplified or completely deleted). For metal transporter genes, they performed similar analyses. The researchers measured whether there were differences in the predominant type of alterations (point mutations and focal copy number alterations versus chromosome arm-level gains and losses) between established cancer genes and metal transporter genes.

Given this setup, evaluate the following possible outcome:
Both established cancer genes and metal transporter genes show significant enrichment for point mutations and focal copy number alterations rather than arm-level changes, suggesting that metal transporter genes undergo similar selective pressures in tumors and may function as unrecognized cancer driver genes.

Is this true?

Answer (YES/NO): NO